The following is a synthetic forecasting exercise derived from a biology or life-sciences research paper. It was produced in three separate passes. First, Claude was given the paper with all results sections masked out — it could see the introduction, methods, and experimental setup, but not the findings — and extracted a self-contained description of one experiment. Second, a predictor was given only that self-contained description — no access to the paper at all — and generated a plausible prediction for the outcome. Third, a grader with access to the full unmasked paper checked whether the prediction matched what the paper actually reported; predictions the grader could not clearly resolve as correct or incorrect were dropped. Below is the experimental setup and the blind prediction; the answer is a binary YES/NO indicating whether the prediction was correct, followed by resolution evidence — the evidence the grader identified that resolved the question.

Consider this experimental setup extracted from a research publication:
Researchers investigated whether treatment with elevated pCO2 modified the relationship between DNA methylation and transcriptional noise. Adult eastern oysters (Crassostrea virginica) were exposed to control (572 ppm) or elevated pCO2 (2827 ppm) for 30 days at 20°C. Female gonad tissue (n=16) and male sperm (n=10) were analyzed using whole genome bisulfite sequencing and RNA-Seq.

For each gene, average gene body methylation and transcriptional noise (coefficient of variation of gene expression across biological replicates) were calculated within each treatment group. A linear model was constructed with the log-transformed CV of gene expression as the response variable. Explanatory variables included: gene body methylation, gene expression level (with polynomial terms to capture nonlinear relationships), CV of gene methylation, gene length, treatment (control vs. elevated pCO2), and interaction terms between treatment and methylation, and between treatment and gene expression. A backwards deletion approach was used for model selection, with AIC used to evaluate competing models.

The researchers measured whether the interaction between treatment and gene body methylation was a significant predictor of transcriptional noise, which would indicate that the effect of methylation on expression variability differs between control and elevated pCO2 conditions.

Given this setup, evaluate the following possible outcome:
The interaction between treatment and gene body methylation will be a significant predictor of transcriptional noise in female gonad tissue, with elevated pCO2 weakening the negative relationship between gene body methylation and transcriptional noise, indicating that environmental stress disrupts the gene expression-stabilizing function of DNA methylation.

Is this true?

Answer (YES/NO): NO